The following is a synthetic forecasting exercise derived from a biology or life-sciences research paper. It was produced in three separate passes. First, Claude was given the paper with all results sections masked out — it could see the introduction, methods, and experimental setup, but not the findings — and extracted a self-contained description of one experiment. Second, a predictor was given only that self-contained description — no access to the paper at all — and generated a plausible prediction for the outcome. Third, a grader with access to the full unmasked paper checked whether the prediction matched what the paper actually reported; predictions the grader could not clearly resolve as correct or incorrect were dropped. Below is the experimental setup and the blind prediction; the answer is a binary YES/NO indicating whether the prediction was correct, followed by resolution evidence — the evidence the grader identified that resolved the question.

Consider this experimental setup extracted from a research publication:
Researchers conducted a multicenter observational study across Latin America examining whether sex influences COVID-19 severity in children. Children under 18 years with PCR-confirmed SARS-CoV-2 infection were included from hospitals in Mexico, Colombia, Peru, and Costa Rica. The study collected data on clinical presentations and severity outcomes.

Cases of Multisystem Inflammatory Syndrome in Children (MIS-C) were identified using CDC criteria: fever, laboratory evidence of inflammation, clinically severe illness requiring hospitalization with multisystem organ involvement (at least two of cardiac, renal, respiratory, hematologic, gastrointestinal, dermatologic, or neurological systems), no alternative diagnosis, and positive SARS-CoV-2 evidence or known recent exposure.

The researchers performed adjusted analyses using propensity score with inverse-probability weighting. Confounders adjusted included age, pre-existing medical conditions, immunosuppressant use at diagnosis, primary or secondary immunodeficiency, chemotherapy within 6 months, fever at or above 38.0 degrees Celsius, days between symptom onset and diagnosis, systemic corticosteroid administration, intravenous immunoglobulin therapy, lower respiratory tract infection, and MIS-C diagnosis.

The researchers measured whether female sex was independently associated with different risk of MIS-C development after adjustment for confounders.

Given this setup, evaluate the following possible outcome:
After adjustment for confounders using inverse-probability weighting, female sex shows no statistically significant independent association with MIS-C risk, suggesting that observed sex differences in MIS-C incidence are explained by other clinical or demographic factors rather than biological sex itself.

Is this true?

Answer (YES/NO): YES